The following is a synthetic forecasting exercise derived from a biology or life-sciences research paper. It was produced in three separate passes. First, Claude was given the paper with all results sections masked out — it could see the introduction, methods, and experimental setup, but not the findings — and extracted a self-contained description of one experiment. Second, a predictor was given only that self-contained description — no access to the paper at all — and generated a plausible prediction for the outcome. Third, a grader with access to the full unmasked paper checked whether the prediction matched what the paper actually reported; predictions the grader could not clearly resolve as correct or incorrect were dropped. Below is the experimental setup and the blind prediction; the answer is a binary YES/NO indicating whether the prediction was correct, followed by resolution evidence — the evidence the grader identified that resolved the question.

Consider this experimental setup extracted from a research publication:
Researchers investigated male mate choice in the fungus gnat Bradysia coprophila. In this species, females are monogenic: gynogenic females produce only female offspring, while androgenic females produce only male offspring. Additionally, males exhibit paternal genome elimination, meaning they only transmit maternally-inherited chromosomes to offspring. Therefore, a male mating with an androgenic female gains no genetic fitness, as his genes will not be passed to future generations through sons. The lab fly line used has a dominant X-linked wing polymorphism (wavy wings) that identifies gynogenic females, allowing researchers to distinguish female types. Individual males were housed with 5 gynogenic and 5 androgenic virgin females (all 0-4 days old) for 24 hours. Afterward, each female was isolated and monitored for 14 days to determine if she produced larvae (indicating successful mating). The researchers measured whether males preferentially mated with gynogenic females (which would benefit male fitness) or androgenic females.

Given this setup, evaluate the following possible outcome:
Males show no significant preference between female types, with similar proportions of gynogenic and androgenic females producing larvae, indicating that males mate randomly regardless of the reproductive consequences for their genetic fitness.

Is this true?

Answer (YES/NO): NO